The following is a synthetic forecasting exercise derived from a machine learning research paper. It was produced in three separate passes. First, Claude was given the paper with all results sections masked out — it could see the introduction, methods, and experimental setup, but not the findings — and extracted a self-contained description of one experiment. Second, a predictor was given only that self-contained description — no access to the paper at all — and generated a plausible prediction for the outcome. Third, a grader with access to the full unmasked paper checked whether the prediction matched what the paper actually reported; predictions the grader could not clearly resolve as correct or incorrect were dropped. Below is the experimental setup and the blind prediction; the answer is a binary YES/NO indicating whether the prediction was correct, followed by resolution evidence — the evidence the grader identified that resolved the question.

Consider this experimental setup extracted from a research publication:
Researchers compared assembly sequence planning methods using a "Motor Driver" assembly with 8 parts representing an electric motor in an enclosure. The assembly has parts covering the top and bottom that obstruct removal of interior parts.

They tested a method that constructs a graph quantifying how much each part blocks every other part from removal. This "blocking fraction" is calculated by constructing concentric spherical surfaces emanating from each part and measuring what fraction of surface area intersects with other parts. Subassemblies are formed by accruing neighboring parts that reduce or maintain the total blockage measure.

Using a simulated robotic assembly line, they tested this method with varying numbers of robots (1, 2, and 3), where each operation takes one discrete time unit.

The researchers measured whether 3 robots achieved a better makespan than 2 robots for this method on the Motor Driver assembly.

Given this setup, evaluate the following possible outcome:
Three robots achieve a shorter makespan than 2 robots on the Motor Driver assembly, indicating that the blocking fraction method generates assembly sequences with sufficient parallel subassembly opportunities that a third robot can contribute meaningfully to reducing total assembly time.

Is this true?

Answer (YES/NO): NO